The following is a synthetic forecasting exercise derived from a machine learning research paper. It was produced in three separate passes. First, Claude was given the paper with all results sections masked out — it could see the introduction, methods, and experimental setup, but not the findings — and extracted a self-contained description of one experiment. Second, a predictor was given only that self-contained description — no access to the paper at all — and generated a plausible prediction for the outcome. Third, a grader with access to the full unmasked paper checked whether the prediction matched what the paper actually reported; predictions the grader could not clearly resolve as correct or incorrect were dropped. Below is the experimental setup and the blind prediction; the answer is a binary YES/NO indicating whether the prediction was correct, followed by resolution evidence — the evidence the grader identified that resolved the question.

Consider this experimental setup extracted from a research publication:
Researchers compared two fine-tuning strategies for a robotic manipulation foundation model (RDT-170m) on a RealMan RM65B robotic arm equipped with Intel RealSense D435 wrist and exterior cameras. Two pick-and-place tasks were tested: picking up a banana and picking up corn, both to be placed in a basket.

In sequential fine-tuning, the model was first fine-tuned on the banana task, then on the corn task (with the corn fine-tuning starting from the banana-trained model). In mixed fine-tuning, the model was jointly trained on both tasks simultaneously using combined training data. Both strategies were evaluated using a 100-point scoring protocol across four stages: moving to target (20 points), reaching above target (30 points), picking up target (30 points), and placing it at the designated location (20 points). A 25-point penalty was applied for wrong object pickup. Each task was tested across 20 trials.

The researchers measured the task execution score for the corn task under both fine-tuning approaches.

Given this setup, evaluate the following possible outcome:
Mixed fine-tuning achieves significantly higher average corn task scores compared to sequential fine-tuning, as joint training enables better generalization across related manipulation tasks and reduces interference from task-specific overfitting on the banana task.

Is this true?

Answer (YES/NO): NO